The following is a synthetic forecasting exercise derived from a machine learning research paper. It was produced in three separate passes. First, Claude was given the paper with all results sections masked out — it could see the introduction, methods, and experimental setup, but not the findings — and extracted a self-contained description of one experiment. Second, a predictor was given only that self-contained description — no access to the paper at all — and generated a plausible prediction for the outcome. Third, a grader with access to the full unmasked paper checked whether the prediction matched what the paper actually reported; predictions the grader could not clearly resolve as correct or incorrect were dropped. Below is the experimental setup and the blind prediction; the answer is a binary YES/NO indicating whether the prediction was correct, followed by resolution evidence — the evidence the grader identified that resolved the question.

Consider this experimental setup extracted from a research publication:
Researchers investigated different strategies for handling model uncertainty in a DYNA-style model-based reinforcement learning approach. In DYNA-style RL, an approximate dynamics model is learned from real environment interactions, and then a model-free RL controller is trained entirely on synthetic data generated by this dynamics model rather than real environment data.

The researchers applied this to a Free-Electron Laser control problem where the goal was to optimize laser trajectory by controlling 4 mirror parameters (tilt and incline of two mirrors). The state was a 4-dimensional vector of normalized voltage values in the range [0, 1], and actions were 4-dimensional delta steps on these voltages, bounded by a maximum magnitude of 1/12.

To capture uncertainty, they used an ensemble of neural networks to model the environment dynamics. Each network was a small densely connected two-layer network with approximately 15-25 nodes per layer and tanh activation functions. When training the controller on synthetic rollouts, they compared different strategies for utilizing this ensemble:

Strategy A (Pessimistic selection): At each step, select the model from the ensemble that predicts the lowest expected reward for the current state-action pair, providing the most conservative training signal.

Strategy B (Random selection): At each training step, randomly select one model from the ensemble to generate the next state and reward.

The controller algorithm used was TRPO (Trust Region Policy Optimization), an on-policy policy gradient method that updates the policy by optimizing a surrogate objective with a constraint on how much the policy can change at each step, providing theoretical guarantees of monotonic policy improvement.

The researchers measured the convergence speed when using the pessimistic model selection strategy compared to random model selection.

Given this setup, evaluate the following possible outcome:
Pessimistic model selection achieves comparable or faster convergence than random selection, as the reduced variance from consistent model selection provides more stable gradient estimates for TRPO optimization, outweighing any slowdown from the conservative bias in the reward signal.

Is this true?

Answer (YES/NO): NO